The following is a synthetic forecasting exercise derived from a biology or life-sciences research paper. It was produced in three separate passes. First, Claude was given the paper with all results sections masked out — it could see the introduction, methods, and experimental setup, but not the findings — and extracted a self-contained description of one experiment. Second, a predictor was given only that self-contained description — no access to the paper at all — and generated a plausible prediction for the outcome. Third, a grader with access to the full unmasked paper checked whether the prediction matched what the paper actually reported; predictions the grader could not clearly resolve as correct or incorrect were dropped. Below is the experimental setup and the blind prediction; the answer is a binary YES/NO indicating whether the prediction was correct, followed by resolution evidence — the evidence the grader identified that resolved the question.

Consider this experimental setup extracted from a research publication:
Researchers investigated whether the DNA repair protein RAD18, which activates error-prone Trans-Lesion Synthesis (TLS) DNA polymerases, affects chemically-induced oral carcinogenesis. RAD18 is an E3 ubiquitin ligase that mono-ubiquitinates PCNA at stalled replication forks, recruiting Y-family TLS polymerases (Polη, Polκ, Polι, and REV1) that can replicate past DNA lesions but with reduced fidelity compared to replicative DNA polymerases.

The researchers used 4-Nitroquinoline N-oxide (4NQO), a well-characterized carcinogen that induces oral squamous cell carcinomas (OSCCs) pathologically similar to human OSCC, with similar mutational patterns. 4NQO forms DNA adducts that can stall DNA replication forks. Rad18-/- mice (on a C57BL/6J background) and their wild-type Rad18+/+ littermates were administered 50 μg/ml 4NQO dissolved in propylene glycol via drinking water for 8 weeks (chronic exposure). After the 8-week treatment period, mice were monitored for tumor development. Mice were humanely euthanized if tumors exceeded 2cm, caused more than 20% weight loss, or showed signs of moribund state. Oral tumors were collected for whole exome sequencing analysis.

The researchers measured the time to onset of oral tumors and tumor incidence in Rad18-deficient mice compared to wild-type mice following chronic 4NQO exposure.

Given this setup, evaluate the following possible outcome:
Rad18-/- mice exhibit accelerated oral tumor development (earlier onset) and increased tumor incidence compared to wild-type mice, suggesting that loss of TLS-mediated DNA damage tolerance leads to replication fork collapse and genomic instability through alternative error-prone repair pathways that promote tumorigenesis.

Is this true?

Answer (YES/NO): YES